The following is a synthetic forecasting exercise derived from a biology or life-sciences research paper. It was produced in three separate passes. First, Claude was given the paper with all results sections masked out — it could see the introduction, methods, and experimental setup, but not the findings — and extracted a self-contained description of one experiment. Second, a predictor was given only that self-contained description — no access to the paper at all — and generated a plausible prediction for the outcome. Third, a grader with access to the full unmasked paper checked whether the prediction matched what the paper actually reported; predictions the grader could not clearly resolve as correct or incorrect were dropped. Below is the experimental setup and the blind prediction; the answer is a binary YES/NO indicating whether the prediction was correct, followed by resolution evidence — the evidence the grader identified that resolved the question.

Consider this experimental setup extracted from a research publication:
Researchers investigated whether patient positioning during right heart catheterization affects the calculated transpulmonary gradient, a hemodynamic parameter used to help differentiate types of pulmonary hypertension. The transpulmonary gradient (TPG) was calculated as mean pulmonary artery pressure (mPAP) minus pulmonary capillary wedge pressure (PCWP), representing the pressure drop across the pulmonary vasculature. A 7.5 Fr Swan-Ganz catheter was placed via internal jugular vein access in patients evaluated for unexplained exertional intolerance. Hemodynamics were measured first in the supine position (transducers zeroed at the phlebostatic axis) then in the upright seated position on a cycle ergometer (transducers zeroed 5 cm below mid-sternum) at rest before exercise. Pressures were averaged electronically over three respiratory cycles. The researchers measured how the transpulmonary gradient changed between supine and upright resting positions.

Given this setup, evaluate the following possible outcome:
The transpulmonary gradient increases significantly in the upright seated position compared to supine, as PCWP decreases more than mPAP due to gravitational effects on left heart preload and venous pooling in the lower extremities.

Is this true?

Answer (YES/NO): NO